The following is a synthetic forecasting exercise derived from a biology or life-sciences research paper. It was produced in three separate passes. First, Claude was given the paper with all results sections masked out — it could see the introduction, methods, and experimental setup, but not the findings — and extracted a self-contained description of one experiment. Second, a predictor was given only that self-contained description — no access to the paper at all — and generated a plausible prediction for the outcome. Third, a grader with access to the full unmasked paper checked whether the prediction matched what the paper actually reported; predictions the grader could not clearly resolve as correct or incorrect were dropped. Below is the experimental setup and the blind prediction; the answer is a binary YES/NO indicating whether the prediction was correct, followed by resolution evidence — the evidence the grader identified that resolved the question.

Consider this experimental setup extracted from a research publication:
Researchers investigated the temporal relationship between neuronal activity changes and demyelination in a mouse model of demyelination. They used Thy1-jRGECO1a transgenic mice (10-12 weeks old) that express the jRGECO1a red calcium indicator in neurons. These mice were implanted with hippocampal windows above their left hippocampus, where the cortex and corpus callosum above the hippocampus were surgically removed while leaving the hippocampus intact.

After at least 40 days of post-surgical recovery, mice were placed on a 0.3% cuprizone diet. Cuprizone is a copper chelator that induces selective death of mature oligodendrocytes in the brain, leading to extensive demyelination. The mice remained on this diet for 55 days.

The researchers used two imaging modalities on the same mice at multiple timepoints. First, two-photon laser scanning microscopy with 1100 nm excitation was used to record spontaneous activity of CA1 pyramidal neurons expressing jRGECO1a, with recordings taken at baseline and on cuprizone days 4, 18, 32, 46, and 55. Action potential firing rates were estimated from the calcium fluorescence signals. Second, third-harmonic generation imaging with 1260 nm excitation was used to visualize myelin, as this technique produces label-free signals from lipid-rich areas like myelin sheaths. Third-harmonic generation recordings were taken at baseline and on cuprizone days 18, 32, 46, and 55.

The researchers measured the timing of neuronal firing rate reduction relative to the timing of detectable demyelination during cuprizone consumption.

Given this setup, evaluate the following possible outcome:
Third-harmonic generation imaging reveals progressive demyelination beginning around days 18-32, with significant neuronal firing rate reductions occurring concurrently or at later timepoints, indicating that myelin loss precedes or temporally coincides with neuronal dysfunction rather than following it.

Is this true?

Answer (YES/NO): NO